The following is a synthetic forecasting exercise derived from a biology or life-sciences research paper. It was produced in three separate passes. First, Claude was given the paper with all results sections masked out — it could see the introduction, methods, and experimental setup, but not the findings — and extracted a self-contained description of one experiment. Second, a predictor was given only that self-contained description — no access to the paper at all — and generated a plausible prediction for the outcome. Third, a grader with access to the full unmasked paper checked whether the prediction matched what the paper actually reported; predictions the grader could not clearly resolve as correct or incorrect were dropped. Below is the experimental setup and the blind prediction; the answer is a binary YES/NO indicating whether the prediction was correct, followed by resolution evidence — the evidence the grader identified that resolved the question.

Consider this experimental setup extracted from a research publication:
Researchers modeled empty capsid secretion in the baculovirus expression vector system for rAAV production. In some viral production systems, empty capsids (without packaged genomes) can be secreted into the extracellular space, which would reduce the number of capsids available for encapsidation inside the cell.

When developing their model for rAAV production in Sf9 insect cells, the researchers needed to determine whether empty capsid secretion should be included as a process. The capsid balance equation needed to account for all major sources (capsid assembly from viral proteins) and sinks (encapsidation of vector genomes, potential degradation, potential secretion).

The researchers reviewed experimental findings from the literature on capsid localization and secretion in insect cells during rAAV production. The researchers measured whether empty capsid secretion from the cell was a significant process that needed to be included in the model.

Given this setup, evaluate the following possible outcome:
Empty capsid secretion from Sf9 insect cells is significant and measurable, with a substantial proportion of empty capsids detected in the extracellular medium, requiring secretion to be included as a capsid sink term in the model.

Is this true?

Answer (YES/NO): NO